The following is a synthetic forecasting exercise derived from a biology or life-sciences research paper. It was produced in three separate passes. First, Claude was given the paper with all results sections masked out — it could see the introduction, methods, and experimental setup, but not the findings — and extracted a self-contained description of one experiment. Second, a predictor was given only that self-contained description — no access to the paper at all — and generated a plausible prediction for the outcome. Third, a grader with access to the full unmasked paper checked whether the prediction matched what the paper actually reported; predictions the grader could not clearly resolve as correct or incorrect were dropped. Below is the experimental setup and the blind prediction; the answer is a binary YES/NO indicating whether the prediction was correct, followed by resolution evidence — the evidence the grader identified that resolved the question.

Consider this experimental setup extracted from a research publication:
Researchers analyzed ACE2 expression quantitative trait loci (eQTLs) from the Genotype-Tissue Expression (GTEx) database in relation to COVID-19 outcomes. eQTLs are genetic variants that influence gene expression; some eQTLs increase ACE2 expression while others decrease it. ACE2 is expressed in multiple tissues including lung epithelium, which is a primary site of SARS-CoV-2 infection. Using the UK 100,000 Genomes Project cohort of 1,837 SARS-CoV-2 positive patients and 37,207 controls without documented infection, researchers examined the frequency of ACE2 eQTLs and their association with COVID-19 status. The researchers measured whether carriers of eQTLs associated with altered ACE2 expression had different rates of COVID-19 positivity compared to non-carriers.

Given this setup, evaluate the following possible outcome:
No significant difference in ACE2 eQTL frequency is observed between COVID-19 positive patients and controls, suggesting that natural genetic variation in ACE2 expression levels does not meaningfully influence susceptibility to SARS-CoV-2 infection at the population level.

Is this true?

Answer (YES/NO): NO